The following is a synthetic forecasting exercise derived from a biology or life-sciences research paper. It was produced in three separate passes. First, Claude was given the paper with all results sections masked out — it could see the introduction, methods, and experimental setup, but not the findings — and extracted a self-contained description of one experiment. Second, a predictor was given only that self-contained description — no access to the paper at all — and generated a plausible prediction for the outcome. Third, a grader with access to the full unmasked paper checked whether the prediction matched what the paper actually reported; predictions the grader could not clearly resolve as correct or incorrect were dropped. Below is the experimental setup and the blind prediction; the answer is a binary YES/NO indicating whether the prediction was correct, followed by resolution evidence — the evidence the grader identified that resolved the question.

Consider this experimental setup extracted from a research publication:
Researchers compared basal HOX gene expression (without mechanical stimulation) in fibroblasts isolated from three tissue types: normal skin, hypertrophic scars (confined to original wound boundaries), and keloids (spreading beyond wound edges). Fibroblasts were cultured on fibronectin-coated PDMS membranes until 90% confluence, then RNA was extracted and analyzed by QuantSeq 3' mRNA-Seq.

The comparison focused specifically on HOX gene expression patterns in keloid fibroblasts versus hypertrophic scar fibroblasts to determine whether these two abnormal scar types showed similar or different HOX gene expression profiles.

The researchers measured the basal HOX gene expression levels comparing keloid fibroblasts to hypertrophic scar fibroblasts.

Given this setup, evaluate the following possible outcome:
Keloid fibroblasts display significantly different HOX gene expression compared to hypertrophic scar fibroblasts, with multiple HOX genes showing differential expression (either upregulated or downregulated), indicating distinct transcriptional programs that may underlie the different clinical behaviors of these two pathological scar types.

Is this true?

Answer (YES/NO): YES